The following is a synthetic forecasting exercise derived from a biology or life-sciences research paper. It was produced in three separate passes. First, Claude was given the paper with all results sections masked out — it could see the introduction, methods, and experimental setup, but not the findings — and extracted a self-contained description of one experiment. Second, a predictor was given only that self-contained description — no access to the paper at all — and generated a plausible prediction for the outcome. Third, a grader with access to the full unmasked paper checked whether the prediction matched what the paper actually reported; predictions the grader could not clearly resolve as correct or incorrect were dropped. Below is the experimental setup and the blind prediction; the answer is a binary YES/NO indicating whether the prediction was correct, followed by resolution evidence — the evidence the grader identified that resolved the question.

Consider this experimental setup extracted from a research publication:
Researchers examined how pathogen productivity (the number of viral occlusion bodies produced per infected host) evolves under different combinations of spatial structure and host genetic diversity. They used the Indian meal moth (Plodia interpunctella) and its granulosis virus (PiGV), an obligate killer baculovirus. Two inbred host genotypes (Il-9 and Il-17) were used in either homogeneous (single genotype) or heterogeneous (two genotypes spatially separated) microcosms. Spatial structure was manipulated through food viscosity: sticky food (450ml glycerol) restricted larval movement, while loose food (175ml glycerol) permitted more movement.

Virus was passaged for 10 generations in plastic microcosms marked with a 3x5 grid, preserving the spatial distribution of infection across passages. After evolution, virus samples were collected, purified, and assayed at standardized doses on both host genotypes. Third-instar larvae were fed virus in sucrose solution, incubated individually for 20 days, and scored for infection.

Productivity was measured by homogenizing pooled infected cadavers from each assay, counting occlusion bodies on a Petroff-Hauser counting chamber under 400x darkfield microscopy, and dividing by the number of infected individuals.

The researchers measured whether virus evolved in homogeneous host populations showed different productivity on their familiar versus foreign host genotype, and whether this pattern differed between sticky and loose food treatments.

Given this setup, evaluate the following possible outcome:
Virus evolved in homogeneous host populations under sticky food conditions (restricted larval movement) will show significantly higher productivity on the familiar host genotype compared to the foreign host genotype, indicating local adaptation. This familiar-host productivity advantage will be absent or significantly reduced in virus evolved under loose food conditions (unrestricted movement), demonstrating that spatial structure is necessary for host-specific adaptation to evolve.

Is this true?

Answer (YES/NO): NO